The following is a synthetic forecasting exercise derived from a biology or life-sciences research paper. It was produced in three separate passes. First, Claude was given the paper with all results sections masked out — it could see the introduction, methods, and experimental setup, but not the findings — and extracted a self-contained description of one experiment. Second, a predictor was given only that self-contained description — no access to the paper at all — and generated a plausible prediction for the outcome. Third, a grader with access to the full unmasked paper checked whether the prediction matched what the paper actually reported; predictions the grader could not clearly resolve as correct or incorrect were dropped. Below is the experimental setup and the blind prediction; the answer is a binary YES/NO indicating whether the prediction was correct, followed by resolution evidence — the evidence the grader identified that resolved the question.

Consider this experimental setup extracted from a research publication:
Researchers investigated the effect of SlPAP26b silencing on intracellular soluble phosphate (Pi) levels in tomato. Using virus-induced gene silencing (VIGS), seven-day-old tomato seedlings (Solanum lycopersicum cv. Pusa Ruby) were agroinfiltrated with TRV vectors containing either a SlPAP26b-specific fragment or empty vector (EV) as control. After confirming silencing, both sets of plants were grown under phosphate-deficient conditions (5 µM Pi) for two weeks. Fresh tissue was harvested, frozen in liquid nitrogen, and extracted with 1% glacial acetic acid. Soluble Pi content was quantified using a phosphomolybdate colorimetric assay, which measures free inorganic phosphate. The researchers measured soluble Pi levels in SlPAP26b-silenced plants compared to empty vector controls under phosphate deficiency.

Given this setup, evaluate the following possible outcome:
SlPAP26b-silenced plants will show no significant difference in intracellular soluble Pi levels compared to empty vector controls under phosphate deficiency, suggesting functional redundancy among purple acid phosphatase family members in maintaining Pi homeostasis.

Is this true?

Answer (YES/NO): NO